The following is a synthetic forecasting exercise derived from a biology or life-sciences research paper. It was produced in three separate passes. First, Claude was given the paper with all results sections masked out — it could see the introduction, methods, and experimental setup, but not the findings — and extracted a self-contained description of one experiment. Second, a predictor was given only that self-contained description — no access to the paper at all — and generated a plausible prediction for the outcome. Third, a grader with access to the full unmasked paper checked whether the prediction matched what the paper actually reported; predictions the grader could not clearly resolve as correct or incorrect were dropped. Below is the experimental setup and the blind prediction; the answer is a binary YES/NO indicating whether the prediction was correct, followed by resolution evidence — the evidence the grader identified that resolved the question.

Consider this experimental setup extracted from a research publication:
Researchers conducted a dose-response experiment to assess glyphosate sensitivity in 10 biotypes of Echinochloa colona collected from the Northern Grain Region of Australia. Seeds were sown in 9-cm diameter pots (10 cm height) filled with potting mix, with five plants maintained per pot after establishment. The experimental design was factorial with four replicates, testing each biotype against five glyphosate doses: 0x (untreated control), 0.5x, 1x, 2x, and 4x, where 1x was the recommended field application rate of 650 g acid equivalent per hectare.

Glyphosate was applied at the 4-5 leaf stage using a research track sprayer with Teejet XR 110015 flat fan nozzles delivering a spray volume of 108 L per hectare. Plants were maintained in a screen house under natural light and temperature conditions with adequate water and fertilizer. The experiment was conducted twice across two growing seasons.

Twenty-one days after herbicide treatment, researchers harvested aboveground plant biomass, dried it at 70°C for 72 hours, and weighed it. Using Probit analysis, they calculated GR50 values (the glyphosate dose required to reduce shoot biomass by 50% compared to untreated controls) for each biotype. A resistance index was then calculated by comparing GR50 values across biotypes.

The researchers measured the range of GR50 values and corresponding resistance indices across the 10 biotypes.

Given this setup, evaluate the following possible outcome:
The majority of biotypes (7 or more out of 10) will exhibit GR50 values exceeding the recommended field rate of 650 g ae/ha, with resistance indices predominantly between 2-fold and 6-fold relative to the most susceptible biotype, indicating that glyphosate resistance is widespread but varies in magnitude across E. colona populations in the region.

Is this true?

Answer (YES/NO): NO